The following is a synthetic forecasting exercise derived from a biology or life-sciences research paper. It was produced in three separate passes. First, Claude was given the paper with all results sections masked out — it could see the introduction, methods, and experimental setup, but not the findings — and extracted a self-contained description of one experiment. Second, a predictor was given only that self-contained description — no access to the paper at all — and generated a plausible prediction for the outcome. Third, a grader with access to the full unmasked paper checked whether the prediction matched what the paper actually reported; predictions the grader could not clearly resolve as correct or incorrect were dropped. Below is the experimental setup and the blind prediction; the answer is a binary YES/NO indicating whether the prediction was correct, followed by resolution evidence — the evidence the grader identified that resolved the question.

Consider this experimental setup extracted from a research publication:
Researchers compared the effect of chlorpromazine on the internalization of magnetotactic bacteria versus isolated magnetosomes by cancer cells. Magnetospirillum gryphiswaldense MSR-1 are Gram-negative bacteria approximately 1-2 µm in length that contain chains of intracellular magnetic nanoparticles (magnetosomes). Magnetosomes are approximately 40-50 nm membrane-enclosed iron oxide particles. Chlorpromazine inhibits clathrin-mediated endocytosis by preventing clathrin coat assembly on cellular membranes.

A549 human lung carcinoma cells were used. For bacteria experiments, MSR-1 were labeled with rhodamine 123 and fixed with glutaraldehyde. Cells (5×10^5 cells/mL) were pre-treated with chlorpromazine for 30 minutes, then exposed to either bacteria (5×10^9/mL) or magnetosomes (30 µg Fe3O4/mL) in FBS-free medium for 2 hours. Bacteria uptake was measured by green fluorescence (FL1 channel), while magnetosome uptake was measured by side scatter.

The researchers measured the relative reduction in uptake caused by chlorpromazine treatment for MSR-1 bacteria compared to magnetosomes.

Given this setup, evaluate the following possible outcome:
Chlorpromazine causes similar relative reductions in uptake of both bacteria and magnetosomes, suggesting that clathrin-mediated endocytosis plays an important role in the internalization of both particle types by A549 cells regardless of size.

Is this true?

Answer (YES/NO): NO